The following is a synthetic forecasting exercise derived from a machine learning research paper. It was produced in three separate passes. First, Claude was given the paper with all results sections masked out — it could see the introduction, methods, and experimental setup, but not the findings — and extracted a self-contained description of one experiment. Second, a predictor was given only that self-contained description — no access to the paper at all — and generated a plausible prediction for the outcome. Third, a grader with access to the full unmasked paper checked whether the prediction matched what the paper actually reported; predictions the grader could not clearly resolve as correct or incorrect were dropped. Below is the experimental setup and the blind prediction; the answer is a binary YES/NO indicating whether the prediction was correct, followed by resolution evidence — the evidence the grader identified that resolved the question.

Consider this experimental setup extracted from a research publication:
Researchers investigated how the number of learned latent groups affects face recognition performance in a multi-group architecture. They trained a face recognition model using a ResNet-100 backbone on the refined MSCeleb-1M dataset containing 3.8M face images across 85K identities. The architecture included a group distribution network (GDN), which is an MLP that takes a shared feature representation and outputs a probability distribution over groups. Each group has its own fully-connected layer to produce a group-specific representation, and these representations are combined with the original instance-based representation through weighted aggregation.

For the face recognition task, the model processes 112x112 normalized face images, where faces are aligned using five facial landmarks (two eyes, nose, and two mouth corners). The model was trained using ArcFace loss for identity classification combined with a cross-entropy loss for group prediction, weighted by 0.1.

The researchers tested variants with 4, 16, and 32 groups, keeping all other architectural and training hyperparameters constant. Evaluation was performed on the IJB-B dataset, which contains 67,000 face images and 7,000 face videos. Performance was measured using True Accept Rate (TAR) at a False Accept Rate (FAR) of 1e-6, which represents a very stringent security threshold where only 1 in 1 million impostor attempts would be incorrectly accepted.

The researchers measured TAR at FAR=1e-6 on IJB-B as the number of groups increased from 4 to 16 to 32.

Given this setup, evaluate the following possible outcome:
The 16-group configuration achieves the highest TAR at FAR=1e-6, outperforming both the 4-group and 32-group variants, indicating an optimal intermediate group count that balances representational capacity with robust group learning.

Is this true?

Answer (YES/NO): NO